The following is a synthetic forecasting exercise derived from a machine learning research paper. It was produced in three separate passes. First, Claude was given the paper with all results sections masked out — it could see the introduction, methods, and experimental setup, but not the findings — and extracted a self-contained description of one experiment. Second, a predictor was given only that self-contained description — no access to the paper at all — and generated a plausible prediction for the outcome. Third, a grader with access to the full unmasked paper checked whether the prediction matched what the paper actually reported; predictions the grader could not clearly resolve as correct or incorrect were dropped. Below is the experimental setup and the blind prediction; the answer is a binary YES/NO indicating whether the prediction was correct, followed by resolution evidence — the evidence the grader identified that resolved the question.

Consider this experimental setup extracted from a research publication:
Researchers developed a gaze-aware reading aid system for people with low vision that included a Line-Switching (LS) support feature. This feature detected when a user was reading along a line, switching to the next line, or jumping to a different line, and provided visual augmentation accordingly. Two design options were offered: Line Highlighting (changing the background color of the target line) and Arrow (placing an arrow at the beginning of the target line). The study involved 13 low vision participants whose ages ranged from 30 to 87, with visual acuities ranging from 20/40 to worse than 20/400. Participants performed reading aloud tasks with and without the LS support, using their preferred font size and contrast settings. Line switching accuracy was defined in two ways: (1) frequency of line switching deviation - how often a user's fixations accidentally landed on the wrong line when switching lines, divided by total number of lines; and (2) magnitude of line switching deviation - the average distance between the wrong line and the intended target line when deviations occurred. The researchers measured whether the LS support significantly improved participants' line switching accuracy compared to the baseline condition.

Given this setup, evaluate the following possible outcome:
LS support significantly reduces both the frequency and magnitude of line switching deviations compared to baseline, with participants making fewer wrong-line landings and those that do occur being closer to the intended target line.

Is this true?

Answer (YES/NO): NO